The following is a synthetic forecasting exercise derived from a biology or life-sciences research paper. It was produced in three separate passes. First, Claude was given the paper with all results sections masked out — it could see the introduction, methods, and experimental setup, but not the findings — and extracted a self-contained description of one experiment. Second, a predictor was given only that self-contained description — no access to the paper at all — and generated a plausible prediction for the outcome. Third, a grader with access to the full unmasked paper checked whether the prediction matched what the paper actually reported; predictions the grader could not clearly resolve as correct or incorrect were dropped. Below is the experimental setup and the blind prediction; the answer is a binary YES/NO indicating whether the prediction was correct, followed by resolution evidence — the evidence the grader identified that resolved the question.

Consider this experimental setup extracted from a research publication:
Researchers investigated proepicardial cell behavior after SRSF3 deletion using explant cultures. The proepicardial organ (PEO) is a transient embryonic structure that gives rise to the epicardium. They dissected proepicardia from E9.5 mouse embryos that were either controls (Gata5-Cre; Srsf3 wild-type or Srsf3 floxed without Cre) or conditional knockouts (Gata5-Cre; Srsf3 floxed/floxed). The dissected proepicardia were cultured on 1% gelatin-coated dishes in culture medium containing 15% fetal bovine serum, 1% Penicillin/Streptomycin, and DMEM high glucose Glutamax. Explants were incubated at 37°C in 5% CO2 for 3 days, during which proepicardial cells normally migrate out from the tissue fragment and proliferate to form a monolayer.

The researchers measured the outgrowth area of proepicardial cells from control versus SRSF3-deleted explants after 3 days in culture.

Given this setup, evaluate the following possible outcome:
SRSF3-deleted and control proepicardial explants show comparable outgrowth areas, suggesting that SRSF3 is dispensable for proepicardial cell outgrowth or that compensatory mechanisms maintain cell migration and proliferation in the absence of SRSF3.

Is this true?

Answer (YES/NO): NO